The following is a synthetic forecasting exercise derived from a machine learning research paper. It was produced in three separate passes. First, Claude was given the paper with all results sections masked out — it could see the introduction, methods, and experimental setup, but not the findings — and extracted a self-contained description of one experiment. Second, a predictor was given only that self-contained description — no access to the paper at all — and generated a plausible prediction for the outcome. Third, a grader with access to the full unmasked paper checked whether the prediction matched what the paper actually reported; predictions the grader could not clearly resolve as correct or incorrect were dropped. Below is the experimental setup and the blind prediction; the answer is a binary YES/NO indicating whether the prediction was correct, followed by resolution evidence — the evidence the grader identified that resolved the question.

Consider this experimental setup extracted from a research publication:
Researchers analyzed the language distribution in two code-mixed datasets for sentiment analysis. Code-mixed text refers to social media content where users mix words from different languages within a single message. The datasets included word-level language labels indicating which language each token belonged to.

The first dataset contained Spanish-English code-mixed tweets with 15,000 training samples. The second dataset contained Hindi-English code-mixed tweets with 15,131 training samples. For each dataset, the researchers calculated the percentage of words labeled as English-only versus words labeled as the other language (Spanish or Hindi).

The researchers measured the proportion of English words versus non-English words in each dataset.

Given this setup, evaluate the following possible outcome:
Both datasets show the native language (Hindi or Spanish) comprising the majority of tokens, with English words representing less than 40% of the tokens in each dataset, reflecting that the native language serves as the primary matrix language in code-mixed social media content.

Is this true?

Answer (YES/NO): NO